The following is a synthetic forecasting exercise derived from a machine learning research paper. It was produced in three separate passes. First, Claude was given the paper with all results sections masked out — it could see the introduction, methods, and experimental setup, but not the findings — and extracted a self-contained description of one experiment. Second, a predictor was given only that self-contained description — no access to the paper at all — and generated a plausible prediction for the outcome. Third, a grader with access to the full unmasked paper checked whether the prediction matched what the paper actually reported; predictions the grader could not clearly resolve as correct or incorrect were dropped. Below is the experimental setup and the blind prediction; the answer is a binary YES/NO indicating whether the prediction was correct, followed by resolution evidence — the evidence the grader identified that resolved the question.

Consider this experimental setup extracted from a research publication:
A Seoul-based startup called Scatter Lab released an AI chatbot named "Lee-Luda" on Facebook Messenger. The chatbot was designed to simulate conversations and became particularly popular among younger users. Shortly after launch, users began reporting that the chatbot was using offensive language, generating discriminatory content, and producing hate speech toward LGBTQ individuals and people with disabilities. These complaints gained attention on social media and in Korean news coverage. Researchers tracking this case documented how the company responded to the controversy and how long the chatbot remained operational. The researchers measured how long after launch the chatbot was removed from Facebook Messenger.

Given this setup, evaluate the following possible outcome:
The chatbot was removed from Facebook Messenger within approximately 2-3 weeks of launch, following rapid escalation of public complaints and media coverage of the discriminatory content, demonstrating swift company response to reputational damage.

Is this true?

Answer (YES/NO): YES